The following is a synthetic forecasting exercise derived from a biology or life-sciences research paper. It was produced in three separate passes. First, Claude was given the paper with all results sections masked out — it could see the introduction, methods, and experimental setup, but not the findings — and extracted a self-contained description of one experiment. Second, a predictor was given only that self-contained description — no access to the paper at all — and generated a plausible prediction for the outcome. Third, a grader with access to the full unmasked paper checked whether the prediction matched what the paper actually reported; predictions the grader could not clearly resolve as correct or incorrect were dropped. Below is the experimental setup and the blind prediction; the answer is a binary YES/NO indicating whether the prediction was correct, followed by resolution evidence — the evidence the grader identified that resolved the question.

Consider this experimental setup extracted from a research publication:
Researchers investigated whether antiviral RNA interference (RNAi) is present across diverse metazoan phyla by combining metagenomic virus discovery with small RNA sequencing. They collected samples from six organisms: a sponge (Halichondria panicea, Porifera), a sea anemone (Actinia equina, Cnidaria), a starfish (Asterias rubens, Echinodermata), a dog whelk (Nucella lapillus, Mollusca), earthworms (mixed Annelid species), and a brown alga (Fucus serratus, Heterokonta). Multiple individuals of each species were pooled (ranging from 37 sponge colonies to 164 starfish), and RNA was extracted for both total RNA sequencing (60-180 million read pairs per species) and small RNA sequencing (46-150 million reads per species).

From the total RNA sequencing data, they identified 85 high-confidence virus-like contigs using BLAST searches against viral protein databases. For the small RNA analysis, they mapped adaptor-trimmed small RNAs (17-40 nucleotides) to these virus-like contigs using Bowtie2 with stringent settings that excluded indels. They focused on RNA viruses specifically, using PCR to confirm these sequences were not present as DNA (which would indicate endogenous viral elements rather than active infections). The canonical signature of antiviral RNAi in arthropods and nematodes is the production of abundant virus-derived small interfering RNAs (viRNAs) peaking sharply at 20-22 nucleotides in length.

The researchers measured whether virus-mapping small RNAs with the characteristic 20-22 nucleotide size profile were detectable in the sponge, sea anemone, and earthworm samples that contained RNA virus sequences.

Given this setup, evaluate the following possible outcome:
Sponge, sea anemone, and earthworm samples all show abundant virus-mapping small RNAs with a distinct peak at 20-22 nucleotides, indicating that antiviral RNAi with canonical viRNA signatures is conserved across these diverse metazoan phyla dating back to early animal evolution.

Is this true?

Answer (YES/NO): NO